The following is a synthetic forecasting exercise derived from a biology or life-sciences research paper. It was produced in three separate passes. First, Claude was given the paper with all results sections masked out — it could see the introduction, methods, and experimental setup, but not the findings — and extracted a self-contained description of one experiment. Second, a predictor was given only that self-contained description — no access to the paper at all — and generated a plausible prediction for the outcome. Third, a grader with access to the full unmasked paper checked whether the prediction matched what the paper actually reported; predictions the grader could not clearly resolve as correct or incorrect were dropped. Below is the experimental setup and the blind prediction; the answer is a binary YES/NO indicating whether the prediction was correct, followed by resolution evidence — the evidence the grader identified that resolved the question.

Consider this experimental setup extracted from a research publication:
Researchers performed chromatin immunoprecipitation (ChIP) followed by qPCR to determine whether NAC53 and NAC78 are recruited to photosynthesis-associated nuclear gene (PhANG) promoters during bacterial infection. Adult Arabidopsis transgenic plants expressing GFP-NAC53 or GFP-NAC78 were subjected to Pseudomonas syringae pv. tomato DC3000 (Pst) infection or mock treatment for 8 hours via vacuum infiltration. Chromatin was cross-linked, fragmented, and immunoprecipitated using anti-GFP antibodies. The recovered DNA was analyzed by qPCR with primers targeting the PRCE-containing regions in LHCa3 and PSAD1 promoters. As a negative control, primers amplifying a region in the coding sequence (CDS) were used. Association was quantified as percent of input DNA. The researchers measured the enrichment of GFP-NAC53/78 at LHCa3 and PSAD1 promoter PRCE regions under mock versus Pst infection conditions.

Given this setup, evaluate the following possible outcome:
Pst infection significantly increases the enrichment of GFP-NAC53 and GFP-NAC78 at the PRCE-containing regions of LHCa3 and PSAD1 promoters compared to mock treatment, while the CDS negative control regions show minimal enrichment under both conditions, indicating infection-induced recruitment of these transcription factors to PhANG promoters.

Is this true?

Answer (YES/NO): YES